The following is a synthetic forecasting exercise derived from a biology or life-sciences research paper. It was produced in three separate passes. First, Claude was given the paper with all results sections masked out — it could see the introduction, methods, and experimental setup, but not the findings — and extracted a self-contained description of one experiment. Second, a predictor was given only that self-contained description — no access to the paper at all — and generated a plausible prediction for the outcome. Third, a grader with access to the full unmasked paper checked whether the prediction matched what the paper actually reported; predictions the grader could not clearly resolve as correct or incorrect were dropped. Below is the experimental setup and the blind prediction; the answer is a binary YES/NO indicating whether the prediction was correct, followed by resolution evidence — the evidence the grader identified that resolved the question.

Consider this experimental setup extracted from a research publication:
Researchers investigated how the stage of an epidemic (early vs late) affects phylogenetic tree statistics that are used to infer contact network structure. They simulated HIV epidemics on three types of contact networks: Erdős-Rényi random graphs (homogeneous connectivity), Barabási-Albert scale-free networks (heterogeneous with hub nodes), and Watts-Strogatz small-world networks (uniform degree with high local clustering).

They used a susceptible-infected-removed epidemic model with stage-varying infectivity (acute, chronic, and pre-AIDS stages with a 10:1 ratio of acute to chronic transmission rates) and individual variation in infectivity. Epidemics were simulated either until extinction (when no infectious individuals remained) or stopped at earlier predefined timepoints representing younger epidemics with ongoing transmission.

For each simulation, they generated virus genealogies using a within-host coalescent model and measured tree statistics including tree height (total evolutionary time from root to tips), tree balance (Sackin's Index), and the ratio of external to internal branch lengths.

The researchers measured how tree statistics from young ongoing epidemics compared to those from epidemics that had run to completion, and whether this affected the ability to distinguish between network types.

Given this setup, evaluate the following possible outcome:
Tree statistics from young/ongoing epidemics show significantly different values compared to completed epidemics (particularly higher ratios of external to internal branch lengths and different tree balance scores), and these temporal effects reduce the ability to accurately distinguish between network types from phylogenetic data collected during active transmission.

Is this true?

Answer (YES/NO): NO